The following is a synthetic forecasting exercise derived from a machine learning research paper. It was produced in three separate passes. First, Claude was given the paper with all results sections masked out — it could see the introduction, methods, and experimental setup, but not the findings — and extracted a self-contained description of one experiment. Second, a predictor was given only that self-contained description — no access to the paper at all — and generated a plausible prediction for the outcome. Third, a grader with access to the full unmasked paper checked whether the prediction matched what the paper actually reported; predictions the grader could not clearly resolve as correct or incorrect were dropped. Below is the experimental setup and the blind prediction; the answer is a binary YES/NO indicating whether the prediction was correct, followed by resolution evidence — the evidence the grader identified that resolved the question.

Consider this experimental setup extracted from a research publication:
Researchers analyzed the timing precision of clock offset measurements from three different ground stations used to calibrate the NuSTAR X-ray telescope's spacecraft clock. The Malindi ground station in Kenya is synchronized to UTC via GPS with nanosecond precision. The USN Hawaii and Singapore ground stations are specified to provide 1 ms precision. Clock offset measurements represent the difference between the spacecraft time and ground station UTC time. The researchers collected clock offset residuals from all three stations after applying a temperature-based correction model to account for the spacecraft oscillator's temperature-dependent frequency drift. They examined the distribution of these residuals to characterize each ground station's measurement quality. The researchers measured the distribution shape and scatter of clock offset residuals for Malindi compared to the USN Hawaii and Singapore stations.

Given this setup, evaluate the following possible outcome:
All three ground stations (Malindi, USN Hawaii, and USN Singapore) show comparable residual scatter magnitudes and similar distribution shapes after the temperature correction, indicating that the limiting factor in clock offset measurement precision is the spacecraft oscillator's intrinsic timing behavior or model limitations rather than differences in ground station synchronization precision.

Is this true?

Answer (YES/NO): NO